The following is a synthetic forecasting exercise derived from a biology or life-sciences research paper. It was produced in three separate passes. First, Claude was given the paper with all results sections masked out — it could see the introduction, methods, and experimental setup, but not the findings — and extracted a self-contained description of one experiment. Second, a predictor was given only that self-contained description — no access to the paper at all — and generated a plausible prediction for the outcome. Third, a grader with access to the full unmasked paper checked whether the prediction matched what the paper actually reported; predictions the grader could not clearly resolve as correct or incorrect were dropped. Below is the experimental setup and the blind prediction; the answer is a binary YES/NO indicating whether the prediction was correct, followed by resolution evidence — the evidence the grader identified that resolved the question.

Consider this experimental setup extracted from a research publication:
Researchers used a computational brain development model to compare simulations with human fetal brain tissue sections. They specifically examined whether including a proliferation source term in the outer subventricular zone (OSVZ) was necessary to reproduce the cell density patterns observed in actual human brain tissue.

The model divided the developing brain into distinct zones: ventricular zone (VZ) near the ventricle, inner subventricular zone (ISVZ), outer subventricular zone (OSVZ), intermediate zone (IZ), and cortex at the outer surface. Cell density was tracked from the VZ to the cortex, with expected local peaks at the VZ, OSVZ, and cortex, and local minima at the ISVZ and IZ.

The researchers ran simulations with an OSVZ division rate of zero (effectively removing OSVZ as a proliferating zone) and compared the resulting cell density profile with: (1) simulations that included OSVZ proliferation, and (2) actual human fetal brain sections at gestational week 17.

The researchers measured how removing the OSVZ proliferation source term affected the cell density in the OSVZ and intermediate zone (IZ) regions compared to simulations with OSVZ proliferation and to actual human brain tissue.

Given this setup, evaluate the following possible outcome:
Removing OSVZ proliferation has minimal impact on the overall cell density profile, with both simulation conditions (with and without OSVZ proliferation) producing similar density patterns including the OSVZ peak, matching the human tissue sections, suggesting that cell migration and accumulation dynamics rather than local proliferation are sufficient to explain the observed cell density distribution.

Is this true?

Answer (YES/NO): NO